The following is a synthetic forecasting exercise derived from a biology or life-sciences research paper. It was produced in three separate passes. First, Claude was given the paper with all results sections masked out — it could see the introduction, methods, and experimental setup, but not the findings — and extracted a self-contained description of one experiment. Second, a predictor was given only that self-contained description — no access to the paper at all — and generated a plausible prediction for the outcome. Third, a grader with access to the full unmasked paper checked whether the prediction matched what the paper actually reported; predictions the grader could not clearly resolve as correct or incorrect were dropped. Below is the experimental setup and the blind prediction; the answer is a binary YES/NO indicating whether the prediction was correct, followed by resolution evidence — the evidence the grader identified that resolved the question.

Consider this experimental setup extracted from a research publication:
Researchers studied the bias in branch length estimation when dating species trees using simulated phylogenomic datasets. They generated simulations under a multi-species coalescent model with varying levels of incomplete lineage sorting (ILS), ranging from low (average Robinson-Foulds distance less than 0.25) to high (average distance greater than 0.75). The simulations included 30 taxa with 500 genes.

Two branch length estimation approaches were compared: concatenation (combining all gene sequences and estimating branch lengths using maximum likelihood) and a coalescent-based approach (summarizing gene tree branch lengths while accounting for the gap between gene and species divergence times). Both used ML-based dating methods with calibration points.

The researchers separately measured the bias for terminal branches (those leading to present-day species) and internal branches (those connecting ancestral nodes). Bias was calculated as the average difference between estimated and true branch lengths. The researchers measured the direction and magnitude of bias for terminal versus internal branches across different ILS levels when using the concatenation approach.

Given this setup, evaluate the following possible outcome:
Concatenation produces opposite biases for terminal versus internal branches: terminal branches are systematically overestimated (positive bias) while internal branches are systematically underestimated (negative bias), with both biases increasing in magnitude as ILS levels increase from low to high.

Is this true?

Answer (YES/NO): YES